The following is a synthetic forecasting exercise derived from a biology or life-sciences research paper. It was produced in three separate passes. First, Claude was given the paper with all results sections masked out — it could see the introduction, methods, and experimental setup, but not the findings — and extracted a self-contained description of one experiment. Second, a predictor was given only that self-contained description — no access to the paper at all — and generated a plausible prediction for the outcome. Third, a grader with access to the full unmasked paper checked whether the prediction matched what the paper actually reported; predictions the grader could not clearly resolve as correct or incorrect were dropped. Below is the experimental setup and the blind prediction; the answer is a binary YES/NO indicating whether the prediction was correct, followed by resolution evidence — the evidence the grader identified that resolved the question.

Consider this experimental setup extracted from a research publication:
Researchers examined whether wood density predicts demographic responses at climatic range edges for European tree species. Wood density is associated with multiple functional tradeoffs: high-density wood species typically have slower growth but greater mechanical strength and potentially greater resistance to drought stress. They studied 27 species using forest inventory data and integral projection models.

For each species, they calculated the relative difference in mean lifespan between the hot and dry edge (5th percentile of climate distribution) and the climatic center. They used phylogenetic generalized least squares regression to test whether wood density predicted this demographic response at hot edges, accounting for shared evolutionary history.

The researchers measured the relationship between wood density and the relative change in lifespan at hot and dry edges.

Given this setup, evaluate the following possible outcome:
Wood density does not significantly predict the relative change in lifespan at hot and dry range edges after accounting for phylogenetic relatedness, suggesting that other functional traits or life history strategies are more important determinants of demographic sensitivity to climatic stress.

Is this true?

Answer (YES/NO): YES